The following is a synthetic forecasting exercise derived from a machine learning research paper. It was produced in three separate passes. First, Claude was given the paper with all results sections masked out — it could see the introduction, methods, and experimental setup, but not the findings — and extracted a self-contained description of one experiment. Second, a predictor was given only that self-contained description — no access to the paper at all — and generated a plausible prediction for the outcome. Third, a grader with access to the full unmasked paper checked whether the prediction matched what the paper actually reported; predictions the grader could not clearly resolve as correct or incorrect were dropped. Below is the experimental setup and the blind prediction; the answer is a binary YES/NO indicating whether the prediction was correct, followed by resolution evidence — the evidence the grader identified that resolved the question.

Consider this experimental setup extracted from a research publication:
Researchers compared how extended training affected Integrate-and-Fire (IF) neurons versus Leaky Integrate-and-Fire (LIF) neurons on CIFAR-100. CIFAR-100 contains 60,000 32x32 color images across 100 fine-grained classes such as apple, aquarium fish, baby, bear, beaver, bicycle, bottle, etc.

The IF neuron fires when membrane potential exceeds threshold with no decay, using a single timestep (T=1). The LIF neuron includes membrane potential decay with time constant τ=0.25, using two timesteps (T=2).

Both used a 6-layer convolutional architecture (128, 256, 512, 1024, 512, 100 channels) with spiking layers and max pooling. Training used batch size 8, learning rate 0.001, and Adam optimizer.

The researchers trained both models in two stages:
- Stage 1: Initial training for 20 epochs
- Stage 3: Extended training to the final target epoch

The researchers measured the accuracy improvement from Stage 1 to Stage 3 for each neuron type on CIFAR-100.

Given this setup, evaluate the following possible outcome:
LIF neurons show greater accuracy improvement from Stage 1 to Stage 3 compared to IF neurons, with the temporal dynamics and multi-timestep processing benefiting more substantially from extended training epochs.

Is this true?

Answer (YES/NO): NO